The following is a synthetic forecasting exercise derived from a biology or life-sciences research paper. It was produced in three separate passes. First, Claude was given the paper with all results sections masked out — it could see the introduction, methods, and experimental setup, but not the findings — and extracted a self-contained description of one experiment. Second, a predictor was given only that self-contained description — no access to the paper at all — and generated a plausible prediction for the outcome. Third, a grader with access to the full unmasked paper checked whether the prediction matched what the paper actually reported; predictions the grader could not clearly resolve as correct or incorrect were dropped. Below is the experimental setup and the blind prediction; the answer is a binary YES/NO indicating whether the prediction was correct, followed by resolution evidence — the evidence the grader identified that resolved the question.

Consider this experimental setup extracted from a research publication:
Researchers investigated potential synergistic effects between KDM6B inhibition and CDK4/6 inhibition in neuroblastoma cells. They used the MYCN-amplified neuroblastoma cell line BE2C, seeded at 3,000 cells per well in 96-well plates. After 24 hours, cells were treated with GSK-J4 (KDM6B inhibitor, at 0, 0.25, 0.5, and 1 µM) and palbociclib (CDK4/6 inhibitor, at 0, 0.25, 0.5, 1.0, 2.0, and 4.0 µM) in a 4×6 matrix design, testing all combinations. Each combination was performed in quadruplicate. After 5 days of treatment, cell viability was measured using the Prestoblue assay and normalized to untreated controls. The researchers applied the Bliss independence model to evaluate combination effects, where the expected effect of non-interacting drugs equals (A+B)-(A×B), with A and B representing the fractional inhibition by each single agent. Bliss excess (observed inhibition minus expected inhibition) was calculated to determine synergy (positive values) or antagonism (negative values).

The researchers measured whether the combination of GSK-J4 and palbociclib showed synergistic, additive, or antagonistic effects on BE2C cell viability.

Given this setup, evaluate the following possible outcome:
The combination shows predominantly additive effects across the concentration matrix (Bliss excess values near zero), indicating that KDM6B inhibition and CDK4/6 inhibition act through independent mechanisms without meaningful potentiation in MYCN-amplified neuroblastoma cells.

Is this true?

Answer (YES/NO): NO